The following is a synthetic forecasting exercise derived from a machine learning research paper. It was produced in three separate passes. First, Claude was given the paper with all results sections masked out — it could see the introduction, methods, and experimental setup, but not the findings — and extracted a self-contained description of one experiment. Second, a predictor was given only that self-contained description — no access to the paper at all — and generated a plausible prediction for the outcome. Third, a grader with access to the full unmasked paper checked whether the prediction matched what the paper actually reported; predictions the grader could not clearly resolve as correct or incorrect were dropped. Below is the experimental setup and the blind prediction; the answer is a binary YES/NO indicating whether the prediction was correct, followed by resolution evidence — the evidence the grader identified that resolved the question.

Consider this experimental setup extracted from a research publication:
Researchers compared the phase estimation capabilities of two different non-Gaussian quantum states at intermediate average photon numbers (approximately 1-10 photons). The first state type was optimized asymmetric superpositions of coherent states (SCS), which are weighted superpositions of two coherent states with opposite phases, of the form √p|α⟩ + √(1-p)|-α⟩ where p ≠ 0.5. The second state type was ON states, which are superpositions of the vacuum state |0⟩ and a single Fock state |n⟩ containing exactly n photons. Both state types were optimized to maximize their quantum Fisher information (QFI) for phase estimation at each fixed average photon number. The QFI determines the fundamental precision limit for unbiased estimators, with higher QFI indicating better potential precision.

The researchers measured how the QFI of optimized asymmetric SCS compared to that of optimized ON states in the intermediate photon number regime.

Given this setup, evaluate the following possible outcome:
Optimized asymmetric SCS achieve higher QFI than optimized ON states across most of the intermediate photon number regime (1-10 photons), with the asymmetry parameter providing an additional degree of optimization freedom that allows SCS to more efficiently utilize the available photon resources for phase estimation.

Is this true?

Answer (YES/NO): NO